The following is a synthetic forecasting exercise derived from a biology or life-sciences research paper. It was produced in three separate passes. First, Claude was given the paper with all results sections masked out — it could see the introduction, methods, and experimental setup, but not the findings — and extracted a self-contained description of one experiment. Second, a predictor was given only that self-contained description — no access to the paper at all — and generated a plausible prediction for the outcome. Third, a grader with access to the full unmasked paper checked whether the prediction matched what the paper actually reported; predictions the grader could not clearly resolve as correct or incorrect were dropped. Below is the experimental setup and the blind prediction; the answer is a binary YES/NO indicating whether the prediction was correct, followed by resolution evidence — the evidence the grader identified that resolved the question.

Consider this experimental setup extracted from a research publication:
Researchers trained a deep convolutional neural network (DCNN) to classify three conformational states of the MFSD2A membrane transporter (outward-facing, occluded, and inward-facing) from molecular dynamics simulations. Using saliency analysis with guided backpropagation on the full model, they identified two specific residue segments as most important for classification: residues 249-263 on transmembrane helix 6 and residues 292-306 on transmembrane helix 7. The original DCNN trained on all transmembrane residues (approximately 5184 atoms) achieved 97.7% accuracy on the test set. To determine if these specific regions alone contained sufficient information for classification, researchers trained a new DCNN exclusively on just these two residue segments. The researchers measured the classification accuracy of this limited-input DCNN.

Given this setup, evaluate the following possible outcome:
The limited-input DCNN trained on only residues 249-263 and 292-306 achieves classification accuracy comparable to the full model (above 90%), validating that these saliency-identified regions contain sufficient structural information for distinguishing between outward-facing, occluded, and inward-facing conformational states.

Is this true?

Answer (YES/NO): YES